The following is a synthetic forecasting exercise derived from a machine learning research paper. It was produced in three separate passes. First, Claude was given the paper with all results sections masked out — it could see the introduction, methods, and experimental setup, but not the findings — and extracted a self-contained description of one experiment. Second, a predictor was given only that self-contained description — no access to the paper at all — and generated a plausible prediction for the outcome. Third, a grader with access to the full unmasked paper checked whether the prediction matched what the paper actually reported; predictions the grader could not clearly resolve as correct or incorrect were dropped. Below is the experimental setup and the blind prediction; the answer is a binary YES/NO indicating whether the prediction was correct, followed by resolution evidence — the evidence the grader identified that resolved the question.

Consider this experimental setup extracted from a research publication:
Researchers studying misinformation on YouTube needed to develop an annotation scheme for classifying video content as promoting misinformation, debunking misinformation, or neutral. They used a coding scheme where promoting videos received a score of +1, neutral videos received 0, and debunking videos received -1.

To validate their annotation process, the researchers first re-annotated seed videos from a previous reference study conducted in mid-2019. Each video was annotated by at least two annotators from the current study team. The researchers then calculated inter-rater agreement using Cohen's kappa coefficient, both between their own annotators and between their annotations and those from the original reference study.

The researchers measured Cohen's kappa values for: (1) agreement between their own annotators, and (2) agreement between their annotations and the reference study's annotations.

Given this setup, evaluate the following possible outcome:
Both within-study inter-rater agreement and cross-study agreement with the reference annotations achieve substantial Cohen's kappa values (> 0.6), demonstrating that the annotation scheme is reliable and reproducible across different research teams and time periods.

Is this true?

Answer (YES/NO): YES